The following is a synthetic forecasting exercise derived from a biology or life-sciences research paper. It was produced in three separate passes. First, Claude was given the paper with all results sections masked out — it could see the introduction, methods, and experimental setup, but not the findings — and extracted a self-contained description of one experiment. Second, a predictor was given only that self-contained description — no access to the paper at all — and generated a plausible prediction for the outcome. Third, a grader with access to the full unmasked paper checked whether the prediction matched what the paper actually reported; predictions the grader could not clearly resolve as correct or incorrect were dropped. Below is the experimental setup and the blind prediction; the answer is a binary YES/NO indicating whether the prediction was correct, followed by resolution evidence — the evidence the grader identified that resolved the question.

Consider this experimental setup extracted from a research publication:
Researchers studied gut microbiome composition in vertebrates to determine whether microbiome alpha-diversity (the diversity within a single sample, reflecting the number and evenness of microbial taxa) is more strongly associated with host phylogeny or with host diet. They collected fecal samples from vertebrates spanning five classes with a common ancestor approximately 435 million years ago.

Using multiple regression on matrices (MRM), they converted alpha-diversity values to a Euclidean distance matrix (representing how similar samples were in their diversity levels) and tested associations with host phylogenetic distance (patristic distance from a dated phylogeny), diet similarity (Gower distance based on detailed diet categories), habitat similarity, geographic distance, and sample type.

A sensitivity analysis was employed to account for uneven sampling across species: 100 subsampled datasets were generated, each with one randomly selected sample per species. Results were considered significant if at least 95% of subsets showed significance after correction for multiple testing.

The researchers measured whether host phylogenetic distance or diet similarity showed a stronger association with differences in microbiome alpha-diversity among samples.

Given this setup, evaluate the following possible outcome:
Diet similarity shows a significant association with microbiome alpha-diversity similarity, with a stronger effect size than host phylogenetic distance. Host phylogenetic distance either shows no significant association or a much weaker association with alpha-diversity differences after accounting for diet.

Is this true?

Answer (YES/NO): YES